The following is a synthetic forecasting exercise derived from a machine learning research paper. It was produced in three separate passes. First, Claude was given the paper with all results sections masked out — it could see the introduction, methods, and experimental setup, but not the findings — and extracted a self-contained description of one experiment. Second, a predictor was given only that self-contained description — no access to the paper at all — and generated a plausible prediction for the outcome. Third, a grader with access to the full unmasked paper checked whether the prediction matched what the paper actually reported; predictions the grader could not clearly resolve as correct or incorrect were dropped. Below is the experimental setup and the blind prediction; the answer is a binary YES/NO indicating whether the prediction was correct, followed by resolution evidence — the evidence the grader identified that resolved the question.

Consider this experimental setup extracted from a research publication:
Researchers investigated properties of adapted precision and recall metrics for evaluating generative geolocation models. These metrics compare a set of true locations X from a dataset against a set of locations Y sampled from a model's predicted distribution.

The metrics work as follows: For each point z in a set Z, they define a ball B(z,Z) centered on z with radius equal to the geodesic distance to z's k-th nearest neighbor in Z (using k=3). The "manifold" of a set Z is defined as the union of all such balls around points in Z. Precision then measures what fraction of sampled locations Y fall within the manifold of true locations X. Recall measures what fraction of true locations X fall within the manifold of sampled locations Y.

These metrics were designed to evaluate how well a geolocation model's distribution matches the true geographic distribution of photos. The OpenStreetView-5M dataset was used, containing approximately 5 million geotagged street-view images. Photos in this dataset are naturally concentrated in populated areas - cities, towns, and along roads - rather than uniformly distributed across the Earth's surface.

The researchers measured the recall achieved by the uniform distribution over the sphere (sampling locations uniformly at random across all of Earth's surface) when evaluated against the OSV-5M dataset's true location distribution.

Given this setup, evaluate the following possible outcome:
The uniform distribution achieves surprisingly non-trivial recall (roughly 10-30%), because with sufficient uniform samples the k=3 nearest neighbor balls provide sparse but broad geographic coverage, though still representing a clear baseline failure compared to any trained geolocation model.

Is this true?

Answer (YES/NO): NO